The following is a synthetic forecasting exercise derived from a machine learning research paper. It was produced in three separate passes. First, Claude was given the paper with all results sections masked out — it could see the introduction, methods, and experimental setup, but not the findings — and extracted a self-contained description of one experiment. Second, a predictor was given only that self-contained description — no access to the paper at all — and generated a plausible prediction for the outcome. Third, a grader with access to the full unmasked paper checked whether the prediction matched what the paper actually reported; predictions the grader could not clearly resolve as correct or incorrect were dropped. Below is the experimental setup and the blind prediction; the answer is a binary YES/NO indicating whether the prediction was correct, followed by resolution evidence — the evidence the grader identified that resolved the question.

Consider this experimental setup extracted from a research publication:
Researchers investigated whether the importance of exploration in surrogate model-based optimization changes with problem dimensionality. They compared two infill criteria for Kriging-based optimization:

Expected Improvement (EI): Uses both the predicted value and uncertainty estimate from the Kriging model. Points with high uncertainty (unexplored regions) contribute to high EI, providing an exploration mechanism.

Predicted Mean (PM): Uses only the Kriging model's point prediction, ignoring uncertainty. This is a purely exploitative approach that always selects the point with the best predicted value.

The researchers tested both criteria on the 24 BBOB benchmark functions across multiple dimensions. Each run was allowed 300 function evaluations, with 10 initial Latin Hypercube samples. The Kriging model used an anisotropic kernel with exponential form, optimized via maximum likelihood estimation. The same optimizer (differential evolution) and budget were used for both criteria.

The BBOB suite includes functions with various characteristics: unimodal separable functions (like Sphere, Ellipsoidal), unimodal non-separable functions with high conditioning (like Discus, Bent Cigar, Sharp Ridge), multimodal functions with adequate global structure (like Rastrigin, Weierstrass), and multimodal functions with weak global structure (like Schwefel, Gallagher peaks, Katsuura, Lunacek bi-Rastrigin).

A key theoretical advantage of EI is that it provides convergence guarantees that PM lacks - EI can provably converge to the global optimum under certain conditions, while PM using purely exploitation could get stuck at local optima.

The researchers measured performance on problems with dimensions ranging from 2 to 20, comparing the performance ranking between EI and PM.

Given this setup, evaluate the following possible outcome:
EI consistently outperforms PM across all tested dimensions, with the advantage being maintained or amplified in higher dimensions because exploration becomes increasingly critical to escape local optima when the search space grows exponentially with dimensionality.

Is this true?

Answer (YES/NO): NO